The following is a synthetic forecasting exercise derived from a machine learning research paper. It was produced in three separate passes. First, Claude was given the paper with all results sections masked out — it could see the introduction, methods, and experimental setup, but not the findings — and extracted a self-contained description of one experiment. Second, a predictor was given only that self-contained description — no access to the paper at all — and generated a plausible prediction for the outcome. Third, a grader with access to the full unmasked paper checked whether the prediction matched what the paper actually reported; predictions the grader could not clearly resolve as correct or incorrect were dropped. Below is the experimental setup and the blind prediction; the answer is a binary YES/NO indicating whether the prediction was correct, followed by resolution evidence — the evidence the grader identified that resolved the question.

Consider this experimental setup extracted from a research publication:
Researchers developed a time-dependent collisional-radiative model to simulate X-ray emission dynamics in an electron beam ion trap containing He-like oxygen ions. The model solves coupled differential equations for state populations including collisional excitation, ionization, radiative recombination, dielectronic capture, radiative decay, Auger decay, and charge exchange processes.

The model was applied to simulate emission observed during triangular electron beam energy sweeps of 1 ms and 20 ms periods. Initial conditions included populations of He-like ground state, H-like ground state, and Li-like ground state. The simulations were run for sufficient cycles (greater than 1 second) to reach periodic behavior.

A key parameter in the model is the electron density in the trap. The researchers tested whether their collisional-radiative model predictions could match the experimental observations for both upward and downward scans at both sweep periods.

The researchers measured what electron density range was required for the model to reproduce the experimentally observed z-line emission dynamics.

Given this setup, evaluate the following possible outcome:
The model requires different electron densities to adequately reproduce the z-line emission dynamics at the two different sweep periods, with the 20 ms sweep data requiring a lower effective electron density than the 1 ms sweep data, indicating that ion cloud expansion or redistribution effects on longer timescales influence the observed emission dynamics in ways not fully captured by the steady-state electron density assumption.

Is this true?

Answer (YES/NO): NO